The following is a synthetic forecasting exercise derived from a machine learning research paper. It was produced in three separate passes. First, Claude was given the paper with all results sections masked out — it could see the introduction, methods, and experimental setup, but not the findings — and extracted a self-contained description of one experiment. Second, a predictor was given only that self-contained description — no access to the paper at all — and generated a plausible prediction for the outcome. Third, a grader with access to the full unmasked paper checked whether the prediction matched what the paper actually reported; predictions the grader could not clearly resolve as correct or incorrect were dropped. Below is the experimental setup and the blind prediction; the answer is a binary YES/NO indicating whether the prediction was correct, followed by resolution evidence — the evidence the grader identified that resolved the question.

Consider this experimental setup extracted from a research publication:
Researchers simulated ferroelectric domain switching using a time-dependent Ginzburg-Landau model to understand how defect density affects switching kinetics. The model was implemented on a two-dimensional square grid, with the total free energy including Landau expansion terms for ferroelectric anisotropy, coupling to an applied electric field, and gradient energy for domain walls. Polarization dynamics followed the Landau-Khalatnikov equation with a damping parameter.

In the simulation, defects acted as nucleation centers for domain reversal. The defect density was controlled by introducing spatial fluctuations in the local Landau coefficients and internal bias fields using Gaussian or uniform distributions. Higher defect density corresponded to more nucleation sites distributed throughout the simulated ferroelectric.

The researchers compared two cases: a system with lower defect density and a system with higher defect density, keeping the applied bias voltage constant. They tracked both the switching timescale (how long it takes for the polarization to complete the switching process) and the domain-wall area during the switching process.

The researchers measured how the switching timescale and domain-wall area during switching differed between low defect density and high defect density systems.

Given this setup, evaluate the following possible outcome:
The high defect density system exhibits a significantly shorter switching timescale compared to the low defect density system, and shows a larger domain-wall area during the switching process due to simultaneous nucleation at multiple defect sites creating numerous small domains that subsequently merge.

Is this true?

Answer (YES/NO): NO